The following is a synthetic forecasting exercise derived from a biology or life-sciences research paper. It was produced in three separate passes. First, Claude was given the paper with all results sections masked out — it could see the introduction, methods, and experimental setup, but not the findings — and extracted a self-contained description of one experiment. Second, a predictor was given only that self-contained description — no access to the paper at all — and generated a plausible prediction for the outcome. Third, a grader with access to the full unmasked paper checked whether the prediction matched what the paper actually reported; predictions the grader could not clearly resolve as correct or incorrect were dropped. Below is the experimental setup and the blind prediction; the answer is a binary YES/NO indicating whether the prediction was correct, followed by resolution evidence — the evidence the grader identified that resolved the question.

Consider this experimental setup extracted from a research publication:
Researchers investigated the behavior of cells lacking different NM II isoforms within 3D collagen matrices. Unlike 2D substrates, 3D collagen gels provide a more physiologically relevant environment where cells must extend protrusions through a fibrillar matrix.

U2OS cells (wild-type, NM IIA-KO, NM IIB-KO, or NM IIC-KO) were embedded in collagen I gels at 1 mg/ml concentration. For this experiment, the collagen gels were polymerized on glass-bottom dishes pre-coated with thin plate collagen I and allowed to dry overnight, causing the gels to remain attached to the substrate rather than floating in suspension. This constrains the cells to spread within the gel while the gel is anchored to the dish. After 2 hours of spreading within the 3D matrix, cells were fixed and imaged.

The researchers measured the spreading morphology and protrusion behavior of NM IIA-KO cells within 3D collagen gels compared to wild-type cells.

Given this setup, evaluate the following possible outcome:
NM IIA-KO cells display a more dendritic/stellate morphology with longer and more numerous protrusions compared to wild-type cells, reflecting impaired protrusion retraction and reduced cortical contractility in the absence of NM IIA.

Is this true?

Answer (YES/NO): NO